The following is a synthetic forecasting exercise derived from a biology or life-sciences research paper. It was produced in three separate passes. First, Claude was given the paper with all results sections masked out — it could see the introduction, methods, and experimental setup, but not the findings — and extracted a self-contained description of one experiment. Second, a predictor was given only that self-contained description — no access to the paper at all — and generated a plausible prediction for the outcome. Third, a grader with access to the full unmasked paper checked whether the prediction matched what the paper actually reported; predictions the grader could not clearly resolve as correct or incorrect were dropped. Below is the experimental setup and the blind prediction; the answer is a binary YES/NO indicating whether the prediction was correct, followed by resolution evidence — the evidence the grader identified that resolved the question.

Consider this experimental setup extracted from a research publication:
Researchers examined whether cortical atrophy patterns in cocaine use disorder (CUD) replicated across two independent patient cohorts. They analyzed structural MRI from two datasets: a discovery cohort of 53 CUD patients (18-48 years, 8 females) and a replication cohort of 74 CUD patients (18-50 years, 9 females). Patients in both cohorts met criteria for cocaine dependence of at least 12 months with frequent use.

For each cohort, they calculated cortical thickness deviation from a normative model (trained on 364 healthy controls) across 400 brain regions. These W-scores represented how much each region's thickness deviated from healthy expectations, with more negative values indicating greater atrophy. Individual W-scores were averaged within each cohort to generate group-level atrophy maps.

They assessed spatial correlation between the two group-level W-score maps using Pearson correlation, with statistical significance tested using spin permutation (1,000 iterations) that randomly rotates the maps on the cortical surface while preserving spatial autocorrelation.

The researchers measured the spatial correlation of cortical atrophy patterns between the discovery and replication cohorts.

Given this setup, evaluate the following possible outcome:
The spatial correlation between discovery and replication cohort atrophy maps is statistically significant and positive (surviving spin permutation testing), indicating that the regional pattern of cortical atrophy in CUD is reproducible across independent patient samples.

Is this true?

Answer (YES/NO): YES